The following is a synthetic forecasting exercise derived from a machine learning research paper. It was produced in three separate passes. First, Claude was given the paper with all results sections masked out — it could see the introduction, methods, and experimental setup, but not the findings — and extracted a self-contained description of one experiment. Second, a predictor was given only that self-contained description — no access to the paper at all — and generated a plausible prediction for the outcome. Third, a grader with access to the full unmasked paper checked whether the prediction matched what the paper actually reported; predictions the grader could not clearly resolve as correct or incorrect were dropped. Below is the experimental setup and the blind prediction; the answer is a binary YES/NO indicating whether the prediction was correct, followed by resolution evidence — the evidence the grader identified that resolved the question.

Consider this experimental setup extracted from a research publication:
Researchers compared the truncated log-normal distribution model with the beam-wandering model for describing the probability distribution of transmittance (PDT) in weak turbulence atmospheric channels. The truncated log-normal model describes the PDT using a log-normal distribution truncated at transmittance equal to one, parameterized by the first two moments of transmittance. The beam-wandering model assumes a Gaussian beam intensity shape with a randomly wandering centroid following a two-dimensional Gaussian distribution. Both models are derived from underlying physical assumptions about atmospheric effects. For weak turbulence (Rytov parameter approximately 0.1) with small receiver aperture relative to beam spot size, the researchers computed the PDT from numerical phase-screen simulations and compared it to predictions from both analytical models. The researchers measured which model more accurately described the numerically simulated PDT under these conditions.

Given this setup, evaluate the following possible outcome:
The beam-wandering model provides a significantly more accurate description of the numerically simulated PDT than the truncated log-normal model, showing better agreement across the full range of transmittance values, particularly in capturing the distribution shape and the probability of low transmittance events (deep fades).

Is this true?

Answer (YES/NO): NO